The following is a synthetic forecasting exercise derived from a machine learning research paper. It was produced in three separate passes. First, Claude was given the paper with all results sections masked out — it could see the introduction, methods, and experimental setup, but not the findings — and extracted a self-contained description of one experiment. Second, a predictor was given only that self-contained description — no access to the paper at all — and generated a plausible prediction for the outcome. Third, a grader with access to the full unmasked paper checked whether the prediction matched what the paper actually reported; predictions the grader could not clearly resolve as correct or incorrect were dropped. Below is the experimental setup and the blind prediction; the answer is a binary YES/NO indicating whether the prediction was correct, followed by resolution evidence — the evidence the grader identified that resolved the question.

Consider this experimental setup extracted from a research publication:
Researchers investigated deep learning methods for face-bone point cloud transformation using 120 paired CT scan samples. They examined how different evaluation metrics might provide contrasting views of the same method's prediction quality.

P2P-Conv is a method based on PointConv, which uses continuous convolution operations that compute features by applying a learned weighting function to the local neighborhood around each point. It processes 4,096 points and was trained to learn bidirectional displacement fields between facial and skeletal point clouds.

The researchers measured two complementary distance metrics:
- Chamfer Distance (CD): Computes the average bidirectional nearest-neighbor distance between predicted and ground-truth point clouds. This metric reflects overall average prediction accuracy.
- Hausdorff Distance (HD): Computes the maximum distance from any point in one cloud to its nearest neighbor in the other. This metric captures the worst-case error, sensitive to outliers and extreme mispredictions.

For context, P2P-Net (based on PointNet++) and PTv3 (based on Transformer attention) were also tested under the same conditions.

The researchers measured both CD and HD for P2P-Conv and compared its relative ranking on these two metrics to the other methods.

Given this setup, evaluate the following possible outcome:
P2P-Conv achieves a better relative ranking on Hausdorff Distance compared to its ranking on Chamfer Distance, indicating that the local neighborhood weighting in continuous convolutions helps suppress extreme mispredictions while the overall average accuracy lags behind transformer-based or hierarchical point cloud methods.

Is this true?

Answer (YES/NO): NO